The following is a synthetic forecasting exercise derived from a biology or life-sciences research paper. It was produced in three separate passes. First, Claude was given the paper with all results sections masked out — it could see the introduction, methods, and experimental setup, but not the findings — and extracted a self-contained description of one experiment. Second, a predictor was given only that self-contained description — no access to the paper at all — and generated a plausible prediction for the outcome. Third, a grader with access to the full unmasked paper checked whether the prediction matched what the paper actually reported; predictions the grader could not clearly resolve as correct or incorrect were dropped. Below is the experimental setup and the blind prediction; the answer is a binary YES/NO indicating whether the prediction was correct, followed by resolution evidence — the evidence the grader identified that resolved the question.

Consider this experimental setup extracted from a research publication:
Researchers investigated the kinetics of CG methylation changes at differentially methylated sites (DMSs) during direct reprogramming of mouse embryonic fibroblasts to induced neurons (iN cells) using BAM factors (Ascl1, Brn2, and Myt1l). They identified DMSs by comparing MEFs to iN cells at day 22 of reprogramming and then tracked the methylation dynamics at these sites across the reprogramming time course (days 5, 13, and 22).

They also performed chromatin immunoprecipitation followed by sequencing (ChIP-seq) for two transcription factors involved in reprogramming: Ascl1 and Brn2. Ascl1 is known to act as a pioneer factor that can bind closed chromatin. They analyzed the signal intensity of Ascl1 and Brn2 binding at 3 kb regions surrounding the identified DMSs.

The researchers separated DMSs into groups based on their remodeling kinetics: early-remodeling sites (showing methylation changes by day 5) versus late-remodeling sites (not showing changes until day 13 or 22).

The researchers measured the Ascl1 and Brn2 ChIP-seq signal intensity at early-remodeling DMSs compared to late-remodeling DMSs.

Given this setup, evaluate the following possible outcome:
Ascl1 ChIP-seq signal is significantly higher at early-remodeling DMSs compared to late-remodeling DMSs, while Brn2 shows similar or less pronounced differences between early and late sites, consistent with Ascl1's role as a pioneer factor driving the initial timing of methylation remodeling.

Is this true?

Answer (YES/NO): NO